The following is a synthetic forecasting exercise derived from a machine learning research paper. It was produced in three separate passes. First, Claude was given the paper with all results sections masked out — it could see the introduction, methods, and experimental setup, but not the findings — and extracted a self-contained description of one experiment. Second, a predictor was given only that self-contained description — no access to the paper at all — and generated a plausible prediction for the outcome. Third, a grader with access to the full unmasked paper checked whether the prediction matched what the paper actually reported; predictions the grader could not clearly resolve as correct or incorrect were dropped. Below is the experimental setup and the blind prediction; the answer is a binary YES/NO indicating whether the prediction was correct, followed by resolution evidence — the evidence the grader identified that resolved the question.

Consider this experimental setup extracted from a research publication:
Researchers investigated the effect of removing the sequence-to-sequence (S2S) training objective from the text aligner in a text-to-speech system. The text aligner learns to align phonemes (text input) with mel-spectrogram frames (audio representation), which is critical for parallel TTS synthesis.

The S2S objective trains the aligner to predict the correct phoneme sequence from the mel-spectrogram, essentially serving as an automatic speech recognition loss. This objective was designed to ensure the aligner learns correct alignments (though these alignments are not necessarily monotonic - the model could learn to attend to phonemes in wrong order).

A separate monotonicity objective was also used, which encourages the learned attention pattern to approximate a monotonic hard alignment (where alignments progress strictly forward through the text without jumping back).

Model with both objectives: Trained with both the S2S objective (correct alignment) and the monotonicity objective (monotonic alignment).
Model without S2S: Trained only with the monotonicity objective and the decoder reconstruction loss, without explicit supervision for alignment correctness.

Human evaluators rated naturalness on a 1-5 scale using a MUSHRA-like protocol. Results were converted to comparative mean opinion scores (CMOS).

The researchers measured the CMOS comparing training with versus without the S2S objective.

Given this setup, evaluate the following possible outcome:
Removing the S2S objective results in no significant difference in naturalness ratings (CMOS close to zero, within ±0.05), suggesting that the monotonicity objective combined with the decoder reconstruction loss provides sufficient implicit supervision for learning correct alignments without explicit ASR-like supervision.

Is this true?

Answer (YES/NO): NO